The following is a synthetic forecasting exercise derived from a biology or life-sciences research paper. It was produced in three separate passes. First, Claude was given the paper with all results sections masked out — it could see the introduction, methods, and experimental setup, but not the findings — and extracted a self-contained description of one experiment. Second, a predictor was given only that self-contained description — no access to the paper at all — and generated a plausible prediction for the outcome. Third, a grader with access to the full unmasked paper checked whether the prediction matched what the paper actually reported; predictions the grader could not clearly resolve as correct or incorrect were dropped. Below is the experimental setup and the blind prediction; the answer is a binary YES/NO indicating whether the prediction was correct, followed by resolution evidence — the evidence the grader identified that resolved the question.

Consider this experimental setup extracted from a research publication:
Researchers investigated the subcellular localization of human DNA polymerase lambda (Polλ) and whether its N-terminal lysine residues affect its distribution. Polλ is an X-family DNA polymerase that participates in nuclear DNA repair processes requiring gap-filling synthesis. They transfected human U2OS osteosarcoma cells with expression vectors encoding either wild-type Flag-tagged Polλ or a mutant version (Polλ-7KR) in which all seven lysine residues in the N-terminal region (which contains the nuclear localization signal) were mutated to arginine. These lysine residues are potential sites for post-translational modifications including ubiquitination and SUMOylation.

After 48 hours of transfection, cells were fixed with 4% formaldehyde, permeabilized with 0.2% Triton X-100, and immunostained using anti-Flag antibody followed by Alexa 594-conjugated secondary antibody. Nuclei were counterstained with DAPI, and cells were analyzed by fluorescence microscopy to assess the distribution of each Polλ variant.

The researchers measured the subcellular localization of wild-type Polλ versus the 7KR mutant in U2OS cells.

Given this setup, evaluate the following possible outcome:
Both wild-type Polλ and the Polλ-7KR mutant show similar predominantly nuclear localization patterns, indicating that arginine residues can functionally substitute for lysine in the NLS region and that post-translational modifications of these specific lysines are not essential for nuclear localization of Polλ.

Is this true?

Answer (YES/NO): NO